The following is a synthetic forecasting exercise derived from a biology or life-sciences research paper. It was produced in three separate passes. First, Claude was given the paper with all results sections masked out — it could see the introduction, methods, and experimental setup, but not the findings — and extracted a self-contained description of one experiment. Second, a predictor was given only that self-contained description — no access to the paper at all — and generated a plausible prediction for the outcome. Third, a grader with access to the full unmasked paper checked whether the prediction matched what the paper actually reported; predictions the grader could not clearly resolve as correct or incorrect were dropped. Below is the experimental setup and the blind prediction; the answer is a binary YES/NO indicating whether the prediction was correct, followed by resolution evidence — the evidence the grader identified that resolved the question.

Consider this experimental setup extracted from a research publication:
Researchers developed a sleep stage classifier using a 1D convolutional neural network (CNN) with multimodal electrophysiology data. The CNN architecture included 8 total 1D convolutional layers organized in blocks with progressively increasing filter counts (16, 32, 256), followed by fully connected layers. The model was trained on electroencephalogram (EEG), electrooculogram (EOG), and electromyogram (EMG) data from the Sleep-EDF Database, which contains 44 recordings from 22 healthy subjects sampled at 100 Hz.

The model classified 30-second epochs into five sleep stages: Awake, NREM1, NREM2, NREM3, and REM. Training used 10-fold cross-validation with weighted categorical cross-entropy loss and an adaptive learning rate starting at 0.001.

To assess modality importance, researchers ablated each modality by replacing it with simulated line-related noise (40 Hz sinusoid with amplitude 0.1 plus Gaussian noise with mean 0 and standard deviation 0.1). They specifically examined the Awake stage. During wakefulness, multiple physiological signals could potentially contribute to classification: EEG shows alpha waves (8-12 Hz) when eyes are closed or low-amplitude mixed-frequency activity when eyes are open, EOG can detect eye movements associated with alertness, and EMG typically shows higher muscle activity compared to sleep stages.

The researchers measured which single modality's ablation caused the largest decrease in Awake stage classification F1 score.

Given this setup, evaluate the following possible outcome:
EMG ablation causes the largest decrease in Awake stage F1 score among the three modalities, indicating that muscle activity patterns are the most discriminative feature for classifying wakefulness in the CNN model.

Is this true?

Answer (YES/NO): NO